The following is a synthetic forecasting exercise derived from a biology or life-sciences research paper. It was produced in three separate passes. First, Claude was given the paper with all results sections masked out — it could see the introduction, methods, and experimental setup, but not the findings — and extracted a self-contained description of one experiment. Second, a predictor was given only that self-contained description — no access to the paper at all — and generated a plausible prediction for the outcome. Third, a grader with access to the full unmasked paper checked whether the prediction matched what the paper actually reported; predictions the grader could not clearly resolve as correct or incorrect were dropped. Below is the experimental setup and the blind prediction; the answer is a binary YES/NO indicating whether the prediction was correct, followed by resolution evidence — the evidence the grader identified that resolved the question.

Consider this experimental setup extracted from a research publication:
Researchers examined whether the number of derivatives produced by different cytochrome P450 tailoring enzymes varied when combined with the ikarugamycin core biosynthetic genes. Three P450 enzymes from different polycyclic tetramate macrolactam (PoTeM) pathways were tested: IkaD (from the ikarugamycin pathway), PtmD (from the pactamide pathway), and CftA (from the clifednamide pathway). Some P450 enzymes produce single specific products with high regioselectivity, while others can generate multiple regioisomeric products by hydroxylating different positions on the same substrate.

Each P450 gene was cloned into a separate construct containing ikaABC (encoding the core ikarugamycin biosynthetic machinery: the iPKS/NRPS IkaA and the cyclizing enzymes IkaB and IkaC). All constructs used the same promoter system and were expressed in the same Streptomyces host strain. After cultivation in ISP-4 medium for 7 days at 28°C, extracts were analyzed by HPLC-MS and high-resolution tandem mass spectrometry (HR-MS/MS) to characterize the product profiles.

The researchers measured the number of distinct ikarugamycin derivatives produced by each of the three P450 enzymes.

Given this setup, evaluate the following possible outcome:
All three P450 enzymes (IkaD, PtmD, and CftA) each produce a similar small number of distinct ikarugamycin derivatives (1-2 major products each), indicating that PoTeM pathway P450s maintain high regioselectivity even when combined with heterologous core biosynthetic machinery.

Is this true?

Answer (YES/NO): YES